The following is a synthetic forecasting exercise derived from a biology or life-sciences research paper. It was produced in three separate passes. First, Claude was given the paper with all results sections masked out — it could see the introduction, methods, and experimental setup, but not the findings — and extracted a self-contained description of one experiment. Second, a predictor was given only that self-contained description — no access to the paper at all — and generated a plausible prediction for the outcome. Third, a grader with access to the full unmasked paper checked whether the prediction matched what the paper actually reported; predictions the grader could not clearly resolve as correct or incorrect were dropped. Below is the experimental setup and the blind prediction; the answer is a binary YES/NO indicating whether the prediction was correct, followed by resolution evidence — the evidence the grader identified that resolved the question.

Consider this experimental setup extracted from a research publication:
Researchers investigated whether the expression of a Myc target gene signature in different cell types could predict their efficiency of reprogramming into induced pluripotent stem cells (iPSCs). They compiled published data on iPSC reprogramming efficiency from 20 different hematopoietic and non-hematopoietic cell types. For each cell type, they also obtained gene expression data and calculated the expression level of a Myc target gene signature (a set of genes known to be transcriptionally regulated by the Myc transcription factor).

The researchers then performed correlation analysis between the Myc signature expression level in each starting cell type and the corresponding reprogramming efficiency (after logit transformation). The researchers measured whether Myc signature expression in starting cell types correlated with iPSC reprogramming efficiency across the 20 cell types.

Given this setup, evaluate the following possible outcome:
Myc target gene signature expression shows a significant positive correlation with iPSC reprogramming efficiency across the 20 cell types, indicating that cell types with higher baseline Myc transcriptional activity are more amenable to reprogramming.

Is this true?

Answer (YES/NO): YES